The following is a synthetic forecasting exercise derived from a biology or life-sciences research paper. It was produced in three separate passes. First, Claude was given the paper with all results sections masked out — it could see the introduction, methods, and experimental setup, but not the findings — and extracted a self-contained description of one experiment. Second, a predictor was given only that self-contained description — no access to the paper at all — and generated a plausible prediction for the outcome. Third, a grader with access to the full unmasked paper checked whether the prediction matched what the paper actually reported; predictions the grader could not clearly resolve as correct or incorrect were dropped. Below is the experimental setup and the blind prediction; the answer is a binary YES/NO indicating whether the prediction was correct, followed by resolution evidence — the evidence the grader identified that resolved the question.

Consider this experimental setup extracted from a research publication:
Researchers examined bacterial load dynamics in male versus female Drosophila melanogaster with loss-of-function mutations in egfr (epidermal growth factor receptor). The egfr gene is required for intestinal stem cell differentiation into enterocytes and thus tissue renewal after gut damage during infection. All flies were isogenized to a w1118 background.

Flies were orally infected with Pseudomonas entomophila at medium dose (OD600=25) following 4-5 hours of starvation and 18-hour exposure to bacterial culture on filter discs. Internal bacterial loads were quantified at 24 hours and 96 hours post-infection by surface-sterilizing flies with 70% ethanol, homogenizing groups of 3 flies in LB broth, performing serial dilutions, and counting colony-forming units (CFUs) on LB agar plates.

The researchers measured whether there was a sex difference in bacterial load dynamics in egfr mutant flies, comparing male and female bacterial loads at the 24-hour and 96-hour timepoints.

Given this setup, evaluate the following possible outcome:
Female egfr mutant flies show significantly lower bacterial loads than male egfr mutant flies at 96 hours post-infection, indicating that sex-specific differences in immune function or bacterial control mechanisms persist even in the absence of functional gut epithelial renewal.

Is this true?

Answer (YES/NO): NO